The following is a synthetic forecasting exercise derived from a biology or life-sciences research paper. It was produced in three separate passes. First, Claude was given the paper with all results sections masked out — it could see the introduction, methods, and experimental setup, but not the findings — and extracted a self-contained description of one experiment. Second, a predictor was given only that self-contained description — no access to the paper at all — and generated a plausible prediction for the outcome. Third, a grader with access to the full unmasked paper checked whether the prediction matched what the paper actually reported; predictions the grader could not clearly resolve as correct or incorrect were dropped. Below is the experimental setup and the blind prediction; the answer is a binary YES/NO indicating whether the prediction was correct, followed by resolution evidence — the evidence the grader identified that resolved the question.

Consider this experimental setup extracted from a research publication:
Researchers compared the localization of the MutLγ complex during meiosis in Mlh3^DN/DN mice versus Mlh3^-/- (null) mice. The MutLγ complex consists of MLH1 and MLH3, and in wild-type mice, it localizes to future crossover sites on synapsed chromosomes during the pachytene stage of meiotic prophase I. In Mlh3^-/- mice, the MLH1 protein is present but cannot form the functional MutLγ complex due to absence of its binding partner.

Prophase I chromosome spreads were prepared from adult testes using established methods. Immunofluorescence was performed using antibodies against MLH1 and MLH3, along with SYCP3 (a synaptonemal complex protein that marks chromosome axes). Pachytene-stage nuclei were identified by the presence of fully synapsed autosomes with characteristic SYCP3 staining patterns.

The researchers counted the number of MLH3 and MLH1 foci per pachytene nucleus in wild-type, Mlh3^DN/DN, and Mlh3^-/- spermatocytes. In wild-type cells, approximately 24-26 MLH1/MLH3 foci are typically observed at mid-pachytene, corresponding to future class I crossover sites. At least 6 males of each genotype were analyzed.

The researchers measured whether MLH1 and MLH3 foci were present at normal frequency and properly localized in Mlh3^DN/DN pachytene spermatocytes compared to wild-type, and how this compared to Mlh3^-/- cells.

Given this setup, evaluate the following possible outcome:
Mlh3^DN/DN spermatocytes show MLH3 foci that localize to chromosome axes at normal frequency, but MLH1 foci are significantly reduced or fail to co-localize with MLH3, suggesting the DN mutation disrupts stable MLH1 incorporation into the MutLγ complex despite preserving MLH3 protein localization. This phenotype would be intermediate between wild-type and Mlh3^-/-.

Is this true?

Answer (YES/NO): NO